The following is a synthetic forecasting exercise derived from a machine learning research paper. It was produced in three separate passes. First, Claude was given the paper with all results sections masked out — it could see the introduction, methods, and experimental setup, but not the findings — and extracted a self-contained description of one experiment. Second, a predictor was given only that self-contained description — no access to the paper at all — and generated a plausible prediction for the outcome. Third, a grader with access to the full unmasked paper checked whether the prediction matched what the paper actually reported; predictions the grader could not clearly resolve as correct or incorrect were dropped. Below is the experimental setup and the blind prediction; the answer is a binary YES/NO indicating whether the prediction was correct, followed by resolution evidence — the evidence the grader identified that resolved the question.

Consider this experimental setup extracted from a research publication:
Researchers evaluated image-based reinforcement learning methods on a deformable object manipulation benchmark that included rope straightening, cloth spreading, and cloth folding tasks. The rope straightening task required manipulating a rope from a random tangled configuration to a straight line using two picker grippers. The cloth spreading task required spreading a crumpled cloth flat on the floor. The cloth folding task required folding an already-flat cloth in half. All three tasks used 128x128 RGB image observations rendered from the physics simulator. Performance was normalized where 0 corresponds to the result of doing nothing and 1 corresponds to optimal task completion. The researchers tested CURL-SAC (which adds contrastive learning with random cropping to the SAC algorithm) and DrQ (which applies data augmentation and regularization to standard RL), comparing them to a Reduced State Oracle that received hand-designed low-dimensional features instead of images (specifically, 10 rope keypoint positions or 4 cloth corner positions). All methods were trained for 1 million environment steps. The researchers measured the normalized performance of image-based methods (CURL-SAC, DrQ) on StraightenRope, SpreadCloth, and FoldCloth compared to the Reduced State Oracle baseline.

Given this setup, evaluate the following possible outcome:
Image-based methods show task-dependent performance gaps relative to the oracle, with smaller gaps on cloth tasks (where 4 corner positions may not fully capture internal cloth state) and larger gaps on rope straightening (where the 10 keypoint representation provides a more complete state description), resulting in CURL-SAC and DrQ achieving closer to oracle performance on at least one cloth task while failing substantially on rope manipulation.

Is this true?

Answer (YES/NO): NO